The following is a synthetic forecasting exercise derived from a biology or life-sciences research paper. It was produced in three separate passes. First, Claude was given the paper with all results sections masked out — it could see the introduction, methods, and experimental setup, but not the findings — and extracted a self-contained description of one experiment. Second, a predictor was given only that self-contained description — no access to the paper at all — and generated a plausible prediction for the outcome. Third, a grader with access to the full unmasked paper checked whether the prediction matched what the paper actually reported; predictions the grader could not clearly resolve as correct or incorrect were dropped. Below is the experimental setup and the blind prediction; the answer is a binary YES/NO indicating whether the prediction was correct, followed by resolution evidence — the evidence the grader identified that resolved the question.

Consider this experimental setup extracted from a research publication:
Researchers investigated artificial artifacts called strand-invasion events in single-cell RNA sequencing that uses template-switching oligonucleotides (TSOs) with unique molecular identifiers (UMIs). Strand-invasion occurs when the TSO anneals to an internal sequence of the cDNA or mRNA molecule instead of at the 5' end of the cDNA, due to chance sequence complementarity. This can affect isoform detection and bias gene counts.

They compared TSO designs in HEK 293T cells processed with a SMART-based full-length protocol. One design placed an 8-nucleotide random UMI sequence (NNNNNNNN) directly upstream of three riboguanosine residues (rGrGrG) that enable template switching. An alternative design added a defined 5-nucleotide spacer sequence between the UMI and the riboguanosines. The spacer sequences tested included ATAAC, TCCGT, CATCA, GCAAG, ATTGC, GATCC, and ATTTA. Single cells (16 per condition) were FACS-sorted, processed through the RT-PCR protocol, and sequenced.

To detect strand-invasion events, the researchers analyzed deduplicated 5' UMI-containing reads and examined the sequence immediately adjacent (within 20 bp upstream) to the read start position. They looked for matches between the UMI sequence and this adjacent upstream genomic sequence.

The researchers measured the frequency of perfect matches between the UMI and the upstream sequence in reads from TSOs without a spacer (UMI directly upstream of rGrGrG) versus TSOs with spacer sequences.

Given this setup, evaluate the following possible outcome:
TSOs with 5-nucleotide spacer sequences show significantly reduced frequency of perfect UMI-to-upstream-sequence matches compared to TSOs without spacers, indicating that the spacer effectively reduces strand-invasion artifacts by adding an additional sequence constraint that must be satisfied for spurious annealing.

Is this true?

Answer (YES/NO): YES